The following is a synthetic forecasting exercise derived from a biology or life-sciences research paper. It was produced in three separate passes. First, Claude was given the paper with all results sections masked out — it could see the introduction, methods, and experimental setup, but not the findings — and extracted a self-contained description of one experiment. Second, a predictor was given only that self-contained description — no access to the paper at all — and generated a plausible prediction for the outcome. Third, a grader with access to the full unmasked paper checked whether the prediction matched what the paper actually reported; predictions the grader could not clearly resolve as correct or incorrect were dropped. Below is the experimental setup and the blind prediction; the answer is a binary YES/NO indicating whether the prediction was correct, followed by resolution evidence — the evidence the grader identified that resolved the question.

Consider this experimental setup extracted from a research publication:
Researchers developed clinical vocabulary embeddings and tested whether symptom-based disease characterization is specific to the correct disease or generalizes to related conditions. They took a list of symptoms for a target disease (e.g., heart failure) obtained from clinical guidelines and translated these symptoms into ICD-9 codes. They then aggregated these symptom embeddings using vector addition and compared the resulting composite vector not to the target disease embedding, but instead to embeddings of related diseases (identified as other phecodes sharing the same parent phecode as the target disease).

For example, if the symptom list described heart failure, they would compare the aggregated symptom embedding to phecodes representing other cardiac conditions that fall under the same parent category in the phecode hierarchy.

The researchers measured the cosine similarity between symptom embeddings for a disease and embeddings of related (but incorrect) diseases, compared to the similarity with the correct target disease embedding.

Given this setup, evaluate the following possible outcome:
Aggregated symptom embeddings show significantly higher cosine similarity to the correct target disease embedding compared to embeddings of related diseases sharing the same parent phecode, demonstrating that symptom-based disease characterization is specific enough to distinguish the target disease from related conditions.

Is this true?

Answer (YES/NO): YES